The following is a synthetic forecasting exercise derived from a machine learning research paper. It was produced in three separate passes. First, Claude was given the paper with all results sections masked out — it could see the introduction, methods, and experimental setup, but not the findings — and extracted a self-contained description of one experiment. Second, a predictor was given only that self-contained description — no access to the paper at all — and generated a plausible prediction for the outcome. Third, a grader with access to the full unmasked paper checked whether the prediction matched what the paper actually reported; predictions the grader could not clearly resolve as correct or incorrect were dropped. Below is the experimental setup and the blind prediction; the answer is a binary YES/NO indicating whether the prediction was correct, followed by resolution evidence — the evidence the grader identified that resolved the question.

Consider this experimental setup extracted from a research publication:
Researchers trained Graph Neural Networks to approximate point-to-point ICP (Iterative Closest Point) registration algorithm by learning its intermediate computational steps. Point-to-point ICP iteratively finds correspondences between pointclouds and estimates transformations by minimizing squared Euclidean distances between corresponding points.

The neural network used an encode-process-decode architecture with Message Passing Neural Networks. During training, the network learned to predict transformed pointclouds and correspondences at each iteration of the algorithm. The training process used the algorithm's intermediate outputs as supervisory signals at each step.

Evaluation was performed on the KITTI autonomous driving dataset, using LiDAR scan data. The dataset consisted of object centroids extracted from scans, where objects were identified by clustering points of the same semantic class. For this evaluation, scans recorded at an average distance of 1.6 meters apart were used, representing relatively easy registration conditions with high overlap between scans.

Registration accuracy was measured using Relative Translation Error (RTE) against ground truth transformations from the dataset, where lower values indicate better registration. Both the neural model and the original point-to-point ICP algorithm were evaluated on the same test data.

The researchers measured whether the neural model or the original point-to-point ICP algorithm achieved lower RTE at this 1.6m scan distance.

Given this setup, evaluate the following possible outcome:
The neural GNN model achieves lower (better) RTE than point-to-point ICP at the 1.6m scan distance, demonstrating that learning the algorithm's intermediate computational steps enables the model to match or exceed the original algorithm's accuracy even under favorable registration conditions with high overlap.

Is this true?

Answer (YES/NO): NO